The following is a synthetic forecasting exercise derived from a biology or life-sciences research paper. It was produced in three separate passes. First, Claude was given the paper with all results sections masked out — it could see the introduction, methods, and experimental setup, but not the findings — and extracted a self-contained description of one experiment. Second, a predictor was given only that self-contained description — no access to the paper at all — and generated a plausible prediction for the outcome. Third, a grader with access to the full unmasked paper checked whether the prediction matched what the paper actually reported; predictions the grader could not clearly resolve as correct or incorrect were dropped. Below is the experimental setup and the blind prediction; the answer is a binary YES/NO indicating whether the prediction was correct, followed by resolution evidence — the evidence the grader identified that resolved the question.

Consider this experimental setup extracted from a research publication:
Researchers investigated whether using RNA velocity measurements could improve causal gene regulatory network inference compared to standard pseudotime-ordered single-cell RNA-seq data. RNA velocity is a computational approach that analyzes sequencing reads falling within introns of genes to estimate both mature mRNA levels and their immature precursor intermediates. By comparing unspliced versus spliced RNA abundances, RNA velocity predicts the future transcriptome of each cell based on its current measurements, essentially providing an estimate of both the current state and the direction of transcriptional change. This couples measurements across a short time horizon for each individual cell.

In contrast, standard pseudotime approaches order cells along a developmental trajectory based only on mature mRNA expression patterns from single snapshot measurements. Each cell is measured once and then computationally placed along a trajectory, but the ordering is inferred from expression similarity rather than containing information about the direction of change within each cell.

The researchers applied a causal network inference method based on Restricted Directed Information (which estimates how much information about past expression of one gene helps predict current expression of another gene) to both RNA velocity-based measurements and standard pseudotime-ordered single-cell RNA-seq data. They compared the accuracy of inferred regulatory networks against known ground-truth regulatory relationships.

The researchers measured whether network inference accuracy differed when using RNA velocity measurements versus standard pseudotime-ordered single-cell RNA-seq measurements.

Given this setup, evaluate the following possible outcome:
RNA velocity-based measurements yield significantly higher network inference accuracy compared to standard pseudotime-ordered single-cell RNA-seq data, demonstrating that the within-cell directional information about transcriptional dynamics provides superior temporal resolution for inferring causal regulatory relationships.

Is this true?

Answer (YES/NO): YES